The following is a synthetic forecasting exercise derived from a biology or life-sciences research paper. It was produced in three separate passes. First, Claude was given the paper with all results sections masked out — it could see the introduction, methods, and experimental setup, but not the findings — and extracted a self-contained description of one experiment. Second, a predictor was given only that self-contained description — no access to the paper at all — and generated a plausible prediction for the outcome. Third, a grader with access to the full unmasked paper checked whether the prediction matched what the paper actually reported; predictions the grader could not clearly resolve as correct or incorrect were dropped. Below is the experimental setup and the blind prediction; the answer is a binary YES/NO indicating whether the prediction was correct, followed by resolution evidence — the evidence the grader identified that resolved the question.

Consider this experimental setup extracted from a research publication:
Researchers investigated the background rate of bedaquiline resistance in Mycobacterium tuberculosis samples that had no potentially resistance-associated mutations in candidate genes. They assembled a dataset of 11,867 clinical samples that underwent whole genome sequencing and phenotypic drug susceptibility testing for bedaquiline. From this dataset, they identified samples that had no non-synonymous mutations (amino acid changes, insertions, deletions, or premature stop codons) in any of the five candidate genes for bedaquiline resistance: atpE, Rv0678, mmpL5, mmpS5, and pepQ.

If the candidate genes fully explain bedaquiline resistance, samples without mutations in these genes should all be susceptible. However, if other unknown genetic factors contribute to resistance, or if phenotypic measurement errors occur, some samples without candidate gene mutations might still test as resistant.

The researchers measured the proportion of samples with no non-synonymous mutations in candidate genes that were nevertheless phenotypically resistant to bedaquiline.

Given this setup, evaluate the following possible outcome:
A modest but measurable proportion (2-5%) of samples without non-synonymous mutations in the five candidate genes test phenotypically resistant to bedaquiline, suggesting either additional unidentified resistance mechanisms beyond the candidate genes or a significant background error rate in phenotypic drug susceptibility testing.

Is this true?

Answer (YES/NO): NO